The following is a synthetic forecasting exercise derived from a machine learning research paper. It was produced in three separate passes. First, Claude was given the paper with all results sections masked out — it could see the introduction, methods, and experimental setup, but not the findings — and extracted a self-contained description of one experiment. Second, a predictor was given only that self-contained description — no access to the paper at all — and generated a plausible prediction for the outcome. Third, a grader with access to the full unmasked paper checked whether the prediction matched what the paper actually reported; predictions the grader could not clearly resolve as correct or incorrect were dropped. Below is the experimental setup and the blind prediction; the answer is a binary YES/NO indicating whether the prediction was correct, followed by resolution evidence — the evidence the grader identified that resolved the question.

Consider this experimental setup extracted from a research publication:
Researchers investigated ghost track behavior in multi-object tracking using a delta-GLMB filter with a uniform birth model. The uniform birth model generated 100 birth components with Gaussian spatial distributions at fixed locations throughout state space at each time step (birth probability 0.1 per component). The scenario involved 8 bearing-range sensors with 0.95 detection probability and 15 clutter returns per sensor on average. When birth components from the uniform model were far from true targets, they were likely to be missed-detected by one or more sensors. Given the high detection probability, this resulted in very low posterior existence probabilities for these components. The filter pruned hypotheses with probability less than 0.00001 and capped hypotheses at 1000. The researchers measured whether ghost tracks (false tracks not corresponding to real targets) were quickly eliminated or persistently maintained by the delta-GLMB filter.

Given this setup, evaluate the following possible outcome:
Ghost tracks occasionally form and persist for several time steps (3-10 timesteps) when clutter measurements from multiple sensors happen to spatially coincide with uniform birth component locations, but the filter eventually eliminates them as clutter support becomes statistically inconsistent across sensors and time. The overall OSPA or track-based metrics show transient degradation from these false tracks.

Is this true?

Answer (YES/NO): NO